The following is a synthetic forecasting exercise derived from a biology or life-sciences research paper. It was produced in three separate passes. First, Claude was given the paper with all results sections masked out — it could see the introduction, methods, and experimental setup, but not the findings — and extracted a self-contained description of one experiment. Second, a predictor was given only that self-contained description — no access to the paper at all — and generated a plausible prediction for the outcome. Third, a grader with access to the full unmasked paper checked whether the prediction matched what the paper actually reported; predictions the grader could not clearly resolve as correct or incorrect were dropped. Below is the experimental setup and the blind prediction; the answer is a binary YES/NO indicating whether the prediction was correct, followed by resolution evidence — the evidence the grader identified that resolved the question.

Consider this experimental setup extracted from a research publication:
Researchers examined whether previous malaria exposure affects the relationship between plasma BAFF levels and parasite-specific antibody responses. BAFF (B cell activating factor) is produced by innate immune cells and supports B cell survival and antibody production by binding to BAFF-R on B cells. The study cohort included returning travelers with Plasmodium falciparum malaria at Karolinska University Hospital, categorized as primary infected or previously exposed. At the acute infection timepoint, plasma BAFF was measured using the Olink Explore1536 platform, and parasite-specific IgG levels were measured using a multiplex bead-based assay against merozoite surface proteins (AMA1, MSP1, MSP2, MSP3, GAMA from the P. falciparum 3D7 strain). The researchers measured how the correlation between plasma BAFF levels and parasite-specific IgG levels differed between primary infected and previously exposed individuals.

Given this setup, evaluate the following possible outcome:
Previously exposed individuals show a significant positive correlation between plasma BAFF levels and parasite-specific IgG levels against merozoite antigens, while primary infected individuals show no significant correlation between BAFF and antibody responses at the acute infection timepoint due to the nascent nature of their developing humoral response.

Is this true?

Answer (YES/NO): NO